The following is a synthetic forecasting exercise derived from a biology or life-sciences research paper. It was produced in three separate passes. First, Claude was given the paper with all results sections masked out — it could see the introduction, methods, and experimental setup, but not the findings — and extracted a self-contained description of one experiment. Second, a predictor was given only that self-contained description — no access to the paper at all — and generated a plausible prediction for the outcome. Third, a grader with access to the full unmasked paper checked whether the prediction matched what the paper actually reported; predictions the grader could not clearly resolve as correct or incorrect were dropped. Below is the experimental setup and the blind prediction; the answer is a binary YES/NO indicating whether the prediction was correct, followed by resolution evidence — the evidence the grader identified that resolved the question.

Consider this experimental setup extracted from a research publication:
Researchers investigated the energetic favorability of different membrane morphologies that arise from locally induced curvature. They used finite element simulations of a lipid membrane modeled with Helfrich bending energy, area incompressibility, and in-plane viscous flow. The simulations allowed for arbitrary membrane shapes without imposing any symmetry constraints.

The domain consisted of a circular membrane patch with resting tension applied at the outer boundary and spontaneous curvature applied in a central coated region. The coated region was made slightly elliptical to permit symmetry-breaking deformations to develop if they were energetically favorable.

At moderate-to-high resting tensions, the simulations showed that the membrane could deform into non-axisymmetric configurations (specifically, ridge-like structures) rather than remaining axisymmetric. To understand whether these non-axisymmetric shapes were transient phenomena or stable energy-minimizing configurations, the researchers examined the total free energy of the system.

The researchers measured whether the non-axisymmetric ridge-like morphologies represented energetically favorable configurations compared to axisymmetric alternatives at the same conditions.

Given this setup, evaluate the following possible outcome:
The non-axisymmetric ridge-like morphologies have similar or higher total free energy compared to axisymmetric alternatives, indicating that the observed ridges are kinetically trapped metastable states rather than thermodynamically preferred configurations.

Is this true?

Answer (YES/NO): NO